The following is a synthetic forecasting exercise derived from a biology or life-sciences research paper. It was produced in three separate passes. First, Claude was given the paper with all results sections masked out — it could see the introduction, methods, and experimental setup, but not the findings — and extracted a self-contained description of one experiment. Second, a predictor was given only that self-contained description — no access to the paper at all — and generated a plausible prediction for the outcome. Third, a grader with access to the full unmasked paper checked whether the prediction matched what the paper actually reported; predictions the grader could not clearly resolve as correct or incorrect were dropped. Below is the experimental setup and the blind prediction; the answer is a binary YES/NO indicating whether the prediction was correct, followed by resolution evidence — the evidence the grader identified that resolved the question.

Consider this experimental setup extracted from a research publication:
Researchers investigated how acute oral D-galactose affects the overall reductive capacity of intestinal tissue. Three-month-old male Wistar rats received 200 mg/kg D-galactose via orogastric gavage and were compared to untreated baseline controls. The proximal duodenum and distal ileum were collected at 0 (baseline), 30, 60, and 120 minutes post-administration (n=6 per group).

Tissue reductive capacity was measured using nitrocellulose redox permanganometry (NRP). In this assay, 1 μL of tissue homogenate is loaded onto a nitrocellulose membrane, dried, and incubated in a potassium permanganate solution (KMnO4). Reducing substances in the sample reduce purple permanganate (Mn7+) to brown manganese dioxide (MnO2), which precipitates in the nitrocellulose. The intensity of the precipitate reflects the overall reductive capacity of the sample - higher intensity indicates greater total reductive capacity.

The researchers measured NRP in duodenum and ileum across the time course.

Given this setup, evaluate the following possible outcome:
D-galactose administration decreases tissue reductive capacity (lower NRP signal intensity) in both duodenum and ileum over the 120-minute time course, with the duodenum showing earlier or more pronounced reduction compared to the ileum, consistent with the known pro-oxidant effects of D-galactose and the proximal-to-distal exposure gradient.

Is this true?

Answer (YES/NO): NO